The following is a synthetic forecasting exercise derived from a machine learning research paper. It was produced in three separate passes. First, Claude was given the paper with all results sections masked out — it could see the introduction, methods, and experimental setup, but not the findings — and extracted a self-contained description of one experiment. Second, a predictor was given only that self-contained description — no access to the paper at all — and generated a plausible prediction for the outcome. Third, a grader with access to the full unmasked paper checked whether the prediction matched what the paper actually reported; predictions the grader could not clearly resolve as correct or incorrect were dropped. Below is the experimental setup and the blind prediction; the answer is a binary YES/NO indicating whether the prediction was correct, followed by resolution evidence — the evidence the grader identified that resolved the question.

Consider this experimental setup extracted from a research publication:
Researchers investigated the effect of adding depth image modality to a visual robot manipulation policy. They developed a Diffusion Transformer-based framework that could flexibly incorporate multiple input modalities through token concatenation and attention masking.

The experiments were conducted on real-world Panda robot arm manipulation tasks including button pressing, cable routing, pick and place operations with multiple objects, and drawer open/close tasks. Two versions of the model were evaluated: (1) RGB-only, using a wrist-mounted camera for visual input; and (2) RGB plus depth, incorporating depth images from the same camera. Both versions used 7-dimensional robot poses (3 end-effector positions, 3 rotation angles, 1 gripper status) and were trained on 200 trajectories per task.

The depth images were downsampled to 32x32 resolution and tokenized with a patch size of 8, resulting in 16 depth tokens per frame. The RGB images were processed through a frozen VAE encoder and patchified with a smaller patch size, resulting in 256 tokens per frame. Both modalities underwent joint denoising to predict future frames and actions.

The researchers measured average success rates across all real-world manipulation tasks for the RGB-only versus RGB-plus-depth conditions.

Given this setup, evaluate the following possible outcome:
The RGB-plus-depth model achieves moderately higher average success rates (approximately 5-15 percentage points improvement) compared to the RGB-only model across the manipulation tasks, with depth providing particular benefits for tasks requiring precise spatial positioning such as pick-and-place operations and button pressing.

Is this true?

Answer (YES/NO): NO